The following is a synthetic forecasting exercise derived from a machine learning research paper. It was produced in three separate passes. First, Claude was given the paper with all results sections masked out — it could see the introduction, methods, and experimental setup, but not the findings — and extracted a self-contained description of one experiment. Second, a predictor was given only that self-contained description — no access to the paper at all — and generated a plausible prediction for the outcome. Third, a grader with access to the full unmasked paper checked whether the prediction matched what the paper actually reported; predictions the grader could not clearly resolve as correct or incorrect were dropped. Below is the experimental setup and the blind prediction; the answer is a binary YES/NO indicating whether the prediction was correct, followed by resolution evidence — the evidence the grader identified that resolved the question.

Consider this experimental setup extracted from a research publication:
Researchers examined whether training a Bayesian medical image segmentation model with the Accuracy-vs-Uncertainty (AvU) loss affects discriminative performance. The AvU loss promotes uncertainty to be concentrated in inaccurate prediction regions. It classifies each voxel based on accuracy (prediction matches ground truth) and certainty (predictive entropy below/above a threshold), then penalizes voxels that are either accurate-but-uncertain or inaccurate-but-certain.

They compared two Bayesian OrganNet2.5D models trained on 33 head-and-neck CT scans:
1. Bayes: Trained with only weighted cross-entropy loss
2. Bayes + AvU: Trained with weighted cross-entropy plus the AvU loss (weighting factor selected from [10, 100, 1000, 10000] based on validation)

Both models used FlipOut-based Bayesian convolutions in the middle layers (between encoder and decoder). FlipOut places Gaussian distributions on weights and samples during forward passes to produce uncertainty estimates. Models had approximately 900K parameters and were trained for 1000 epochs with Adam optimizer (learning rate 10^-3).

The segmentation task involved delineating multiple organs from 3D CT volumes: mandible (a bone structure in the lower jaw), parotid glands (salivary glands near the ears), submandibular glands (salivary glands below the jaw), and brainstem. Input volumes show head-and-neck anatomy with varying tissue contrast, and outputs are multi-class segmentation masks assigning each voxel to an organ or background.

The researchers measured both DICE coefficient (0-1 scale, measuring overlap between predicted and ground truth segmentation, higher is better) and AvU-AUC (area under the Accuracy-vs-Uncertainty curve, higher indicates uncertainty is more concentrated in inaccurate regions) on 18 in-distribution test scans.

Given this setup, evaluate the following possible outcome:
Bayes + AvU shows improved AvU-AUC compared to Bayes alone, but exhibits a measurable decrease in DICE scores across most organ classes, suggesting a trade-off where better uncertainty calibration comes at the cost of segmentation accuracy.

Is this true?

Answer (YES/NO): NO